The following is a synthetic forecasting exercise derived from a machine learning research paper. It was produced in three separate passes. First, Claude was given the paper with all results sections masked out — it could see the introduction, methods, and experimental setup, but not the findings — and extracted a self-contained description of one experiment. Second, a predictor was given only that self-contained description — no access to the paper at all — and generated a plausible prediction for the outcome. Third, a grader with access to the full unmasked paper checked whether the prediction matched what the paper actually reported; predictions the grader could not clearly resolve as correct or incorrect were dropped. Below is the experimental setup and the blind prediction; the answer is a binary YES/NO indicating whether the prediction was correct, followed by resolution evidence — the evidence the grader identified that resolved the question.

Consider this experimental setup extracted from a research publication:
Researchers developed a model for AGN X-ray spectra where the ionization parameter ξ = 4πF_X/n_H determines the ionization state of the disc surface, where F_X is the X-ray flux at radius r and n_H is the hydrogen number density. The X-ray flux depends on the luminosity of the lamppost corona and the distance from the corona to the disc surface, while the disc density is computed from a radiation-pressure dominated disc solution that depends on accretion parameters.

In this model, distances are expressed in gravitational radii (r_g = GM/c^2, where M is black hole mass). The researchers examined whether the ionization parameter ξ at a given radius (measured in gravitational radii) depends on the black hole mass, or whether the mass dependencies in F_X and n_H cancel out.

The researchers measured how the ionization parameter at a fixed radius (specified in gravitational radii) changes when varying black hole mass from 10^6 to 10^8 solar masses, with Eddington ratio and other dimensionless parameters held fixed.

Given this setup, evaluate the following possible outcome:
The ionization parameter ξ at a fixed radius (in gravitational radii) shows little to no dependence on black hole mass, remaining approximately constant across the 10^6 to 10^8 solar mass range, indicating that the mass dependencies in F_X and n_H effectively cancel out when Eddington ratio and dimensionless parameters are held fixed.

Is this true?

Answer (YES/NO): YES